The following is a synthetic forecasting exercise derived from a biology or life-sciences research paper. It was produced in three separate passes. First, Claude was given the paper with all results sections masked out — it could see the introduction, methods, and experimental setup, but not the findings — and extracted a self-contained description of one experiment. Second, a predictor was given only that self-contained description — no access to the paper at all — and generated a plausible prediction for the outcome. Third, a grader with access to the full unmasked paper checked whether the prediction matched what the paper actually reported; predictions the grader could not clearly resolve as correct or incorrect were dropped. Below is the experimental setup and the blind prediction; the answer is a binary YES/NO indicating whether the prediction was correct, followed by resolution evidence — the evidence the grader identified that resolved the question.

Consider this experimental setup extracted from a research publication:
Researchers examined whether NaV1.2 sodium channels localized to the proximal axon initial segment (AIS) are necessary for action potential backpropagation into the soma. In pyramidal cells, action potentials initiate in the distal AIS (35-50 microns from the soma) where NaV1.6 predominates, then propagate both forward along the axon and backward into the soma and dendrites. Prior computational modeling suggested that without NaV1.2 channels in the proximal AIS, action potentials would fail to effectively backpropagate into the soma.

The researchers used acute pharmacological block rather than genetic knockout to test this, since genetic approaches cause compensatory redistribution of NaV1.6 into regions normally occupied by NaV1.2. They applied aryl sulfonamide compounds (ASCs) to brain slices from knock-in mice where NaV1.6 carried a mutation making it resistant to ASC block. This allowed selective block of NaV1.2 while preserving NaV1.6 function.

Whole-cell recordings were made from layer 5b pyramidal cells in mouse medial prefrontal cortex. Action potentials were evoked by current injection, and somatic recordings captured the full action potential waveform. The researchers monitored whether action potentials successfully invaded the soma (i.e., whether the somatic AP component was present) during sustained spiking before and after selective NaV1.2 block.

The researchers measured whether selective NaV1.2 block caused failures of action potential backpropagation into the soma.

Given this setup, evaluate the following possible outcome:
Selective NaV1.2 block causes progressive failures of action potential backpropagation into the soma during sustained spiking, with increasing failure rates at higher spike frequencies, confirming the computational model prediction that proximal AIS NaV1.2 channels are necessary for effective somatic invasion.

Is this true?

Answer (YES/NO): NO